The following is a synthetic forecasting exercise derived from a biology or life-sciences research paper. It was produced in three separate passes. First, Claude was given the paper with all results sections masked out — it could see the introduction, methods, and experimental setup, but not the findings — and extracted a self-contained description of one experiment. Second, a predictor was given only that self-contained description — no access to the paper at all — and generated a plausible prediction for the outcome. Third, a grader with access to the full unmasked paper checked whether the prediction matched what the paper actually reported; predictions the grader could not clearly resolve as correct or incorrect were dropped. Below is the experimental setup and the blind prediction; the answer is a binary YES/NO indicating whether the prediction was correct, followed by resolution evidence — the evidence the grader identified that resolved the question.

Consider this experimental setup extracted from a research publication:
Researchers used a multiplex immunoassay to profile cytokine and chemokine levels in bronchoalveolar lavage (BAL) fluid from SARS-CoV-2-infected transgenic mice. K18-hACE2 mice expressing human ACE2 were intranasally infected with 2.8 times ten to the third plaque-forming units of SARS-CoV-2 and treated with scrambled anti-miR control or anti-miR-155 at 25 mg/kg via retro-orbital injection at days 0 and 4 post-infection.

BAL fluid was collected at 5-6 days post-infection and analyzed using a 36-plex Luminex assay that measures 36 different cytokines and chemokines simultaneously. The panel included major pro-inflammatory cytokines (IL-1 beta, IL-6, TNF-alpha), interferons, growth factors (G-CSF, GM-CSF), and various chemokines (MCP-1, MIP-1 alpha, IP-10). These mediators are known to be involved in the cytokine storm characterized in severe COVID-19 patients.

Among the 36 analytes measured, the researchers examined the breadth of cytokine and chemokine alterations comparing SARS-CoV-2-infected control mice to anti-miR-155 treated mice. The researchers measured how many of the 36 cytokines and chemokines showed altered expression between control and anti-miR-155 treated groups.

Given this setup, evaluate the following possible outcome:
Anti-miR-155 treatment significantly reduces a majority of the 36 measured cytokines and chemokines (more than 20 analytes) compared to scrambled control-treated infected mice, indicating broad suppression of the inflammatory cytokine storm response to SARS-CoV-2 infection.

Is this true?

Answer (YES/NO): NO